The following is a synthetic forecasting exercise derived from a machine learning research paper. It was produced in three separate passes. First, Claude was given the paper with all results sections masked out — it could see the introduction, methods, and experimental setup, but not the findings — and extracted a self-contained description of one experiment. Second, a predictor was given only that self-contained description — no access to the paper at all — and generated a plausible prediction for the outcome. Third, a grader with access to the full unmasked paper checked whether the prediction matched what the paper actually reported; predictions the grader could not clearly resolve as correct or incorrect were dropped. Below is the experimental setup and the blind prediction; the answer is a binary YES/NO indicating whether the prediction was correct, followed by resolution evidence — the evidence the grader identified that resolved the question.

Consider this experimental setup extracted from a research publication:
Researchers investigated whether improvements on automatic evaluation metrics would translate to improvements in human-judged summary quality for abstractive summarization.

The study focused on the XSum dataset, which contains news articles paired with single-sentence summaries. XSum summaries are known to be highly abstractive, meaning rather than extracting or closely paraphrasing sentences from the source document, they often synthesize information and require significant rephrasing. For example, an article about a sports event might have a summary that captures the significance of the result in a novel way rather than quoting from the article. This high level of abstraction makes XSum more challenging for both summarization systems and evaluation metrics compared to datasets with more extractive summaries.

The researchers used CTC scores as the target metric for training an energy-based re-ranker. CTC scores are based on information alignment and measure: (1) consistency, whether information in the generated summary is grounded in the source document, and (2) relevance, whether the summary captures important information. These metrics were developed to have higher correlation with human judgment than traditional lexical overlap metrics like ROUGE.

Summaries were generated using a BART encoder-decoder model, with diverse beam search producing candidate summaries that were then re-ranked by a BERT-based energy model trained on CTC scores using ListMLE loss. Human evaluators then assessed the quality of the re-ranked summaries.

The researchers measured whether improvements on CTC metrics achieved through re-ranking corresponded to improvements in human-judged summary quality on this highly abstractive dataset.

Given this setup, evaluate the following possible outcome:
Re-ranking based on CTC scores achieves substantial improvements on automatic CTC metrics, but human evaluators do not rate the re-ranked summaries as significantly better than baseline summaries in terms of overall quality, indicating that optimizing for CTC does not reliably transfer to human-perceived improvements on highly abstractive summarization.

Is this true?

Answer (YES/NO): YES